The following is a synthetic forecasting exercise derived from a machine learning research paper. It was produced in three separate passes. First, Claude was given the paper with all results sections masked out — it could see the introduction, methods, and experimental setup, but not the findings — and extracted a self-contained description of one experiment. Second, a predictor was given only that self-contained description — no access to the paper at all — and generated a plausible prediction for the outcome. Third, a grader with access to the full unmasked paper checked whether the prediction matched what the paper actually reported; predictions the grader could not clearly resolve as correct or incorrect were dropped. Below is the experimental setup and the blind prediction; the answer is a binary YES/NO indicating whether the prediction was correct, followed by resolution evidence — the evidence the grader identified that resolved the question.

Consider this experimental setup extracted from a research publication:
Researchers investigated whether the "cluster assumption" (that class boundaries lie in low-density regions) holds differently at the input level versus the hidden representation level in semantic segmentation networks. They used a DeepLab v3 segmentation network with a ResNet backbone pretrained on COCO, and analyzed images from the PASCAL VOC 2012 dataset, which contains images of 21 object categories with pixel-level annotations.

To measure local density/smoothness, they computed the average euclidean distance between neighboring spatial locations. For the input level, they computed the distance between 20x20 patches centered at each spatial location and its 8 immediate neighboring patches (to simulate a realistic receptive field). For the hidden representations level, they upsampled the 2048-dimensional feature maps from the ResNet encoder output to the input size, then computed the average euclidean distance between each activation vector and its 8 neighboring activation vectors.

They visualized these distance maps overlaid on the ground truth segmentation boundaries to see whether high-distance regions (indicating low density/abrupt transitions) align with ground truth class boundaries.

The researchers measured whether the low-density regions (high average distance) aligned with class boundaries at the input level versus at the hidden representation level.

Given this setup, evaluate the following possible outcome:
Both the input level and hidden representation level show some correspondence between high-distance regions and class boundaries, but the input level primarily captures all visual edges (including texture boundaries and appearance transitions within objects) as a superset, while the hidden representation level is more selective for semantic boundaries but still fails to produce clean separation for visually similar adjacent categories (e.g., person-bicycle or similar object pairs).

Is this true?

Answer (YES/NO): NO